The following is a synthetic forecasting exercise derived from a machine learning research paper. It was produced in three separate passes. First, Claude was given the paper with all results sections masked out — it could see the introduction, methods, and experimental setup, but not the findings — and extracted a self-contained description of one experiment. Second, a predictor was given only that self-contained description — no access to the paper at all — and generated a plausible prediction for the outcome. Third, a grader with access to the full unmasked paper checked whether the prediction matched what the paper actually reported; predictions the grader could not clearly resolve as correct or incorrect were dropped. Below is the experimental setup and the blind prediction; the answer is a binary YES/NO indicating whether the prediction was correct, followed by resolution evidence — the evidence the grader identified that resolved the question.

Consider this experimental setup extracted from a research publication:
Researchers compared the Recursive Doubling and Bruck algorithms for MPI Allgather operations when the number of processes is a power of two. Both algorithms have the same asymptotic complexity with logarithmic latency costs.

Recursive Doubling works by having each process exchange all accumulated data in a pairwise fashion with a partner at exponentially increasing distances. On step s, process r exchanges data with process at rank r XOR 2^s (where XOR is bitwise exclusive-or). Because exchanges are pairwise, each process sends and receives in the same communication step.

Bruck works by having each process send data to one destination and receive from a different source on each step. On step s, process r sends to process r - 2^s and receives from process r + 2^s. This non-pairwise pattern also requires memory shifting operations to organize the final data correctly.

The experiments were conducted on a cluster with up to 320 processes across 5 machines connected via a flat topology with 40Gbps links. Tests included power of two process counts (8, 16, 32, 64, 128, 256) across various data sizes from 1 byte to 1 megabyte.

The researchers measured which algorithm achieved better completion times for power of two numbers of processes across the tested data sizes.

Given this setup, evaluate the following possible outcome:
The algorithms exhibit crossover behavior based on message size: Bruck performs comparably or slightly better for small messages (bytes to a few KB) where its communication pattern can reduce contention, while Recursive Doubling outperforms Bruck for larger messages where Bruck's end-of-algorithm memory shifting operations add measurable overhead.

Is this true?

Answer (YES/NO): NO